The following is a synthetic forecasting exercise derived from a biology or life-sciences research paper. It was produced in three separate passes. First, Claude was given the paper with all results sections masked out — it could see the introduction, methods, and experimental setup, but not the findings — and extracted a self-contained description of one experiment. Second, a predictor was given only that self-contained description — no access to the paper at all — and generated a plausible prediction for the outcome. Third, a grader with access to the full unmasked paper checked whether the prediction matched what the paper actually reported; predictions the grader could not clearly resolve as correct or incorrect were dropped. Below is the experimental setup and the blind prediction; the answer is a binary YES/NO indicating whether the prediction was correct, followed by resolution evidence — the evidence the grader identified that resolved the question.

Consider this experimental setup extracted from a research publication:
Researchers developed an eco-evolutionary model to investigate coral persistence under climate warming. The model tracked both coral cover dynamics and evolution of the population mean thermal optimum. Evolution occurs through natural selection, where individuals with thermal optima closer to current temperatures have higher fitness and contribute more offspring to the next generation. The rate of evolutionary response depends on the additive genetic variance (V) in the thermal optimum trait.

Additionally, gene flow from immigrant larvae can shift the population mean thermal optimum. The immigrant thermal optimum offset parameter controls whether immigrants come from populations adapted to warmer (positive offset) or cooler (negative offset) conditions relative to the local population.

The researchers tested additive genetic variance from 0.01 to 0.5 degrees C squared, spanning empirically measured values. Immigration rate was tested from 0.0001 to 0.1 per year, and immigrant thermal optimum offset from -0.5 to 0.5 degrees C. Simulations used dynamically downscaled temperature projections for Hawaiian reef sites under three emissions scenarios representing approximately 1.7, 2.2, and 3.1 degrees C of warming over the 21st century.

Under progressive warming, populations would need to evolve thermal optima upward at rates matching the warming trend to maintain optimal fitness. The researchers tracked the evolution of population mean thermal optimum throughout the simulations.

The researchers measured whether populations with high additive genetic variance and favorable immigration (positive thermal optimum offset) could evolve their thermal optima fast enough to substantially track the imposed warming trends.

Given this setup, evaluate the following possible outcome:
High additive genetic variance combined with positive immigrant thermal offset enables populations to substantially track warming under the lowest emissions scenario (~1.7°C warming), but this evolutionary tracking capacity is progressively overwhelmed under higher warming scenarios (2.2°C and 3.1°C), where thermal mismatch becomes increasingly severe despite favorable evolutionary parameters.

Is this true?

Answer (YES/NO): NO